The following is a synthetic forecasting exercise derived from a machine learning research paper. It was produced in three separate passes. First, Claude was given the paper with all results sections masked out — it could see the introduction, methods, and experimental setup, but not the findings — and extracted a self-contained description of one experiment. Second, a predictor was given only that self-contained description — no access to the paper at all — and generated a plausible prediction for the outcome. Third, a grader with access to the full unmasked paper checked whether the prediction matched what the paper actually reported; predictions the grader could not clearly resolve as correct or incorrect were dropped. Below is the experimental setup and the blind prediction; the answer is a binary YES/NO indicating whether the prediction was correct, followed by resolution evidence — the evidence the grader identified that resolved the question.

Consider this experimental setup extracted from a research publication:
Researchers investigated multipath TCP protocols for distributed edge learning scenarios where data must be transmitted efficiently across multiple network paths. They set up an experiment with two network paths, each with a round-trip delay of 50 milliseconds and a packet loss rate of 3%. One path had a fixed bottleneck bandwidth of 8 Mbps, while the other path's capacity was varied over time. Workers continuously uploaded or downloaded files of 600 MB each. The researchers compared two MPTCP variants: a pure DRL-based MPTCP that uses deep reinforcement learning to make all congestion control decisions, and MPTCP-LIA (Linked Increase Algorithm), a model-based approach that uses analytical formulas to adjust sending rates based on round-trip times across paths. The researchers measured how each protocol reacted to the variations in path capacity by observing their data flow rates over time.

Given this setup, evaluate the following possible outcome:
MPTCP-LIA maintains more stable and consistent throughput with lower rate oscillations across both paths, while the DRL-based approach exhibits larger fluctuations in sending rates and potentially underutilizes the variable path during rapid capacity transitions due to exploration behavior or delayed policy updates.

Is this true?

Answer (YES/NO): YES